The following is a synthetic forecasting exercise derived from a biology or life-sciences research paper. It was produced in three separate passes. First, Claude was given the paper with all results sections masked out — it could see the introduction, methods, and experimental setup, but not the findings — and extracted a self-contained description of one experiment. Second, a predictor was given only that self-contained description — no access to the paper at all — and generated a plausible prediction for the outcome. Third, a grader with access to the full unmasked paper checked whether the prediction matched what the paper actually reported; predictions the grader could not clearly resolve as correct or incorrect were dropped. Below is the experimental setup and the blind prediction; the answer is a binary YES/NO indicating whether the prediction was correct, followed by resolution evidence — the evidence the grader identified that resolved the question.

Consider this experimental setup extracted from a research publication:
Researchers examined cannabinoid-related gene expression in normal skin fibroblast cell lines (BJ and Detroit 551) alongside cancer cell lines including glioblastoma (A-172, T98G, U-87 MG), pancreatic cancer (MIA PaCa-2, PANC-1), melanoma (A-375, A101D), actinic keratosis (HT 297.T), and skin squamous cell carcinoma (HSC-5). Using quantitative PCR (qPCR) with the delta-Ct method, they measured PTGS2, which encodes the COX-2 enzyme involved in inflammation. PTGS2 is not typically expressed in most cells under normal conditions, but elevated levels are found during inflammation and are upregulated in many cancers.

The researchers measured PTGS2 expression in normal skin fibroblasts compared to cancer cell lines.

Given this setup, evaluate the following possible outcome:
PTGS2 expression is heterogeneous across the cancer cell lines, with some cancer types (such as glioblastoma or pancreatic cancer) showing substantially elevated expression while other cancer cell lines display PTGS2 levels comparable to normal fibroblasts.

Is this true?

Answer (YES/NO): NO